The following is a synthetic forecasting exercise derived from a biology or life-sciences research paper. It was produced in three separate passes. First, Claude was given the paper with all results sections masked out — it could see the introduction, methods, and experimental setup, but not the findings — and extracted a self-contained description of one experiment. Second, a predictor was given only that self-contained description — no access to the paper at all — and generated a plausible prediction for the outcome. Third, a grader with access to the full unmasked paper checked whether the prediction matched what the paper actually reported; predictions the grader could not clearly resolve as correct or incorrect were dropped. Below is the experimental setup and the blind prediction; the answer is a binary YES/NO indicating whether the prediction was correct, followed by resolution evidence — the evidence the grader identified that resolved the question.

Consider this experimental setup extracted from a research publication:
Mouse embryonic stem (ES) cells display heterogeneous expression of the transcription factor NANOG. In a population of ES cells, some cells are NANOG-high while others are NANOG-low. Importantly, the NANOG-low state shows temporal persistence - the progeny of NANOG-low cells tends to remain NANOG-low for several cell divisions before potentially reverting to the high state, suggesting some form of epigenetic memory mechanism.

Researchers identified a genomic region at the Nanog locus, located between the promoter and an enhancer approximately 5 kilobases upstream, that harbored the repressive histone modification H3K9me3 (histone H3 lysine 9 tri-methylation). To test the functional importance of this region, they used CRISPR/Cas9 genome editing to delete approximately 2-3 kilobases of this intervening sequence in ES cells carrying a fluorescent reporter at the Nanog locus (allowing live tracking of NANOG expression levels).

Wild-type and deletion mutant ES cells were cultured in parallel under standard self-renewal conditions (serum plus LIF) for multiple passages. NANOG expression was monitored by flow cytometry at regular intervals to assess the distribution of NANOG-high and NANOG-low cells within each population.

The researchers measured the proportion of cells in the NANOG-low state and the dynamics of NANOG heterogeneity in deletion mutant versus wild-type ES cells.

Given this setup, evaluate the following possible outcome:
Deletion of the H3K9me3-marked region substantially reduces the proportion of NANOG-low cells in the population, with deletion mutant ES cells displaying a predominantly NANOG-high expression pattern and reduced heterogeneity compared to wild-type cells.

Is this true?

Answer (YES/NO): YES